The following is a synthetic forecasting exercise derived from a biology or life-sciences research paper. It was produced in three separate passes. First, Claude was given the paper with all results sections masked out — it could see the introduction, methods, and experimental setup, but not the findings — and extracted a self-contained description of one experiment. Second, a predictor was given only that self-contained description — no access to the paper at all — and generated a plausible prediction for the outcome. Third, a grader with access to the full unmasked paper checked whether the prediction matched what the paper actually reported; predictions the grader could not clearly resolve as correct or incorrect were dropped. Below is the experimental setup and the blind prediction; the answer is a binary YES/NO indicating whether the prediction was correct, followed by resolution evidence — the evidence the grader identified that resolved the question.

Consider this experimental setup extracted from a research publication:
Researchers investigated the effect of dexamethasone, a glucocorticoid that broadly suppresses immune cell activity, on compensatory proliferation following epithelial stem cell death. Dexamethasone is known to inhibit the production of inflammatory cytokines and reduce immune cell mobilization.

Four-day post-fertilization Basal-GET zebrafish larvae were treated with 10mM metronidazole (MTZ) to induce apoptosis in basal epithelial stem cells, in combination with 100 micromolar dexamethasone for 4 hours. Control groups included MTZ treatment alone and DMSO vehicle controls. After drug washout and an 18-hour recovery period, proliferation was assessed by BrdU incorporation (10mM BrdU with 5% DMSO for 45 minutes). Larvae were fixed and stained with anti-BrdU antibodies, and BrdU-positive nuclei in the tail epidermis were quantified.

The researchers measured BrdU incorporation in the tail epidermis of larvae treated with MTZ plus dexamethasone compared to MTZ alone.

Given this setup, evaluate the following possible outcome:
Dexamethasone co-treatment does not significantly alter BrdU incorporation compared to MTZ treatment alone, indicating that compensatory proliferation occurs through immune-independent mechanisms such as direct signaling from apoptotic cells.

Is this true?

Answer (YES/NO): NO